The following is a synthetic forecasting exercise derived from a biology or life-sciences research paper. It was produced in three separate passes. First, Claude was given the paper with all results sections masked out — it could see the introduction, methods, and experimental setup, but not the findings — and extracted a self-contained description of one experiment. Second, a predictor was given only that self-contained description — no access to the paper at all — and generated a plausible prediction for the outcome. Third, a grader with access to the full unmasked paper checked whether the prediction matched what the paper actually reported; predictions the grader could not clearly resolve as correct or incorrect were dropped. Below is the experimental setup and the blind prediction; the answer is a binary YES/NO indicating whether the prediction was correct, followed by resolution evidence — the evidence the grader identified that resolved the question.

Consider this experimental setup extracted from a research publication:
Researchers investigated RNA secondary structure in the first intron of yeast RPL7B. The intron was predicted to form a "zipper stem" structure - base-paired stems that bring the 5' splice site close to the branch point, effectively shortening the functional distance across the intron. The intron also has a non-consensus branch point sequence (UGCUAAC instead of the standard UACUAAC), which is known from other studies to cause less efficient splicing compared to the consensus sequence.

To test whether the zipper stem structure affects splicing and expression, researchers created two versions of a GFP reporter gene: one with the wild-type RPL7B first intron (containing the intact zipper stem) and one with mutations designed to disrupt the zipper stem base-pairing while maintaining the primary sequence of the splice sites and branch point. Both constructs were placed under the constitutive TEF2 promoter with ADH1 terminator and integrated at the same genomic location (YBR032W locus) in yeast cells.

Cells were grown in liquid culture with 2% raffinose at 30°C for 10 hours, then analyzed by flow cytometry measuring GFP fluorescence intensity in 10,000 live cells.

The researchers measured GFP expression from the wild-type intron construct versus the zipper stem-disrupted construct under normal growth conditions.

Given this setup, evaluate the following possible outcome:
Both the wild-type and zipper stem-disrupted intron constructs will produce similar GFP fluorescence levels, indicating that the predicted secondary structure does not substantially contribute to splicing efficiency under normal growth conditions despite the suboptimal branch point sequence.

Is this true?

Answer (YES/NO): NO